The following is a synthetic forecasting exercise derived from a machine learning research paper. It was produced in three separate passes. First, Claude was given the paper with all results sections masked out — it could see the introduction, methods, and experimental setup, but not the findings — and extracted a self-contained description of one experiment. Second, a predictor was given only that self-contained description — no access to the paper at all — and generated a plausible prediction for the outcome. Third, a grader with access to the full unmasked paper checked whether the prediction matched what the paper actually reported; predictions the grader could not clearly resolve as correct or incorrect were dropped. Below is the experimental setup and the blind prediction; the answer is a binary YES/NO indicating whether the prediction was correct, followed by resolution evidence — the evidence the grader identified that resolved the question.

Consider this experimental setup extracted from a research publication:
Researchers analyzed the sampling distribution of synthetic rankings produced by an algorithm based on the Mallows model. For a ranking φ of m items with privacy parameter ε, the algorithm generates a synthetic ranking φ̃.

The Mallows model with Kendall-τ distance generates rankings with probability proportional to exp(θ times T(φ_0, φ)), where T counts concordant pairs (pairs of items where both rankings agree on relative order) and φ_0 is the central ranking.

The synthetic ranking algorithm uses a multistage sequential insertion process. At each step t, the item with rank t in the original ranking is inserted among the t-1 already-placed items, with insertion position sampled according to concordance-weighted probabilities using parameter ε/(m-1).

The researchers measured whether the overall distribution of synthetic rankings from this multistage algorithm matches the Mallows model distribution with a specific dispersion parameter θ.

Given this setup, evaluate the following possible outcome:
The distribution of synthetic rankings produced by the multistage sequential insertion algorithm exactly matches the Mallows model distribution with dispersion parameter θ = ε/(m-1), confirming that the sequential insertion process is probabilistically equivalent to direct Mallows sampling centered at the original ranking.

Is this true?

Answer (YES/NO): NO